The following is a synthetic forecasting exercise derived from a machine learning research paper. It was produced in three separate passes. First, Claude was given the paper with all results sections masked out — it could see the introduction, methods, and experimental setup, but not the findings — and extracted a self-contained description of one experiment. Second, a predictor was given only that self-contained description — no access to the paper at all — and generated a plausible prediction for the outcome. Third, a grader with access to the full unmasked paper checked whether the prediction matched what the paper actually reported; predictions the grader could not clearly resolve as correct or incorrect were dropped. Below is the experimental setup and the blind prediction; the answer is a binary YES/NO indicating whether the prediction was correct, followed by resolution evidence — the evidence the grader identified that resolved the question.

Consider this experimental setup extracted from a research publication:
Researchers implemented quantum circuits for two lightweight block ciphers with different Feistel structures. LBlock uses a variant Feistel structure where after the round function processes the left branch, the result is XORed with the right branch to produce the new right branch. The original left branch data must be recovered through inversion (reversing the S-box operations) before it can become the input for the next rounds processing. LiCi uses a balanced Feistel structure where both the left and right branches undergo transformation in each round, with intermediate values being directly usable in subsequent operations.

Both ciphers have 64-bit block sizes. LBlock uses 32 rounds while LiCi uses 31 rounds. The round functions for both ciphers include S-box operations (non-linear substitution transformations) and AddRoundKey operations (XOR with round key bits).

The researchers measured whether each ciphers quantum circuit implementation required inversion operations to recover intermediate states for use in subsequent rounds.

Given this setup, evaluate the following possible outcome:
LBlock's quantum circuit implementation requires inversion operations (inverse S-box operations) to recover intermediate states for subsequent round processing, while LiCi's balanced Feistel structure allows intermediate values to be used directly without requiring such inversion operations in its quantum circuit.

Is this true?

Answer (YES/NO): YES